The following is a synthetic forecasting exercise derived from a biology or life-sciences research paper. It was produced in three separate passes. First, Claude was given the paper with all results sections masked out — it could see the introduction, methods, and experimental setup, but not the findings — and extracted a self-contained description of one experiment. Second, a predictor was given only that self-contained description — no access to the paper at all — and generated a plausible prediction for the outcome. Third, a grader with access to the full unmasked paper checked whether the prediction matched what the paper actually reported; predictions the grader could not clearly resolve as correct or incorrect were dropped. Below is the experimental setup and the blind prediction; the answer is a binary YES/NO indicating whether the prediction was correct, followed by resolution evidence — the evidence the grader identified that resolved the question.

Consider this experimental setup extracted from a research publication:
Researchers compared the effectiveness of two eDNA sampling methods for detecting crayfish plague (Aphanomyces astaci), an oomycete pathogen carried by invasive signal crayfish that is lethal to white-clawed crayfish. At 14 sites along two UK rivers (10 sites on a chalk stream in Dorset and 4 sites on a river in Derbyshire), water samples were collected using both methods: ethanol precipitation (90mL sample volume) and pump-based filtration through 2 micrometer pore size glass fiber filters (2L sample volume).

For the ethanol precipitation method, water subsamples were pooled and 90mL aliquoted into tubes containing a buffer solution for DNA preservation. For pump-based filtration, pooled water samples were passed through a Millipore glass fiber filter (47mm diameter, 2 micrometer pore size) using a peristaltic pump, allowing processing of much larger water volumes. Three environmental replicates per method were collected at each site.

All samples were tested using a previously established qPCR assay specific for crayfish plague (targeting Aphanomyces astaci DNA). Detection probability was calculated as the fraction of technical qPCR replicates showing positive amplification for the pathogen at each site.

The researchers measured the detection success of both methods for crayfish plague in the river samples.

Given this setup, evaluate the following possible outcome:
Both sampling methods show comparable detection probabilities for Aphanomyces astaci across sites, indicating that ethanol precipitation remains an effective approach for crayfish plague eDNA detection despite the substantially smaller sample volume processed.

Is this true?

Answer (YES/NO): NO